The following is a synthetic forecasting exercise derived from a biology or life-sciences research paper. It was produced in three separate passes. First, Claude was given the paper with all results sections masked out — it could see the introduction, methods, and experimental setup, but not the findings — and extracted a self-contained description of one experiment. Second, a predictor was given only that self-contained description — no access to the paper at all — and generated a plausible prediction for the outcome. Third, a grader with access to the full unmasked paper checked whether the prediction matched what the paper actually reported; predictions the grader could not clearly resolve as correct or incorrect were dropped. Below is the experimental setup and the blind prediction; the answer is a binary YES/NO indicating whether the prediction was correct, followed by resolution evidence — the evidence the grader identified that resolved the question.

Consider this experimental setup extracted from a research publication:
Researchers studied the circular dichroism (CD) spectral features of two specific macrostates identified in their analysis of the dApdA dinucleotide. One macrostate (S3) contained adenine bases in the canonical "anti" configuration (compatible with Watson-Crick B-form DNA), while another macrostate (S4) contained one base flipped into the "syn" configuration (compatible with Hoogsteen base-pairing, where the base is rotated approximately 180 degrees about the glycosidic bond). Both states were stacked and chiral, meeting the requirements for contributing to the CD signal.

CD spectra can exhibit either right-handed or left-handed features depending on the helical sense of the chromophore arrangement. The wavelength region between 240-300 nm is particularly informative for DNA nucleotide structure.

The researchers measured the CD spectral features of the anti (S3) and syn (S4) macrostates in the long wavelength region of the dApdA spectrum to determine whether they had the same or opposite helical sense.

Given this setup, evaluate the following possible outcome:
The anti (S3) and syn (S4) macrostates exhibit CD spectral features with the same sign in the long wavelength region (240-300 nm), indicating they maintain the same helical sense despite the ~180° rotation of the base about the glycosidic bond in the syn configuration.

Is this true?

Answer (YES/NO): YES